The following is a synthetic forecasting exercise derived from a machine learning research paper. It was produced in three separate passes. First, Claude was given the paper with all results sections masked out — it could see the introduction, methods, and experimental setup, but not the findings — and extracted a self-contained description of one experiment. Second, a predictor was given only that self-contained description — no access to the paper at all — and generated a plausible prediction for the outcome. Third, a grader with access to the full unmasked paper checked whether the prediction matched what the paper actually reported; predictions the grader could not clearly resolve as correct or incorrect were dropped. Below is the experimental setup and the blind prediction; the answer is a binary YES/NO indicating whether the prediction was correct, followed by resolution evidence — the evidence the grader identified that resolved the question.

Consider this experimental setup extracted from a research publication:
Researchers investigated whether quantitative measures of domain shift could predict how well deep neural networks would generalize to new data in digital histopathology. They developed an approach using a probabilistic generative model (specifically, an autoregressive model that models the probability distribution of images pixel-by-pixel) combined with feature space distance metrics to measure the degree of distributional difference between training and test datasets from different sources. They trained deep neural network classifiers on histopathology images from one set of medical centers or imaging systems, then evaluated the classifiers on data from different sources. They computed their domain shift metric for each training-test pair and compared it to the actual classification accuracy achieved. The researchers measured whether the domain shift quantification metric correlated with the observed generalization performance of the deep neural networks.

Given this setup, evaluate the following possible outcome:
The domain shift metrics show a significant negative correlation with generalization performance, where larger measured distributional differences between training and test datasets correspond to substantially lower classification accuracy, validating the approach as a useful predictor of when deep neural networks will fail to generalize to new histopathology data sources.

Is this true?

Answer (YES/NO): YES